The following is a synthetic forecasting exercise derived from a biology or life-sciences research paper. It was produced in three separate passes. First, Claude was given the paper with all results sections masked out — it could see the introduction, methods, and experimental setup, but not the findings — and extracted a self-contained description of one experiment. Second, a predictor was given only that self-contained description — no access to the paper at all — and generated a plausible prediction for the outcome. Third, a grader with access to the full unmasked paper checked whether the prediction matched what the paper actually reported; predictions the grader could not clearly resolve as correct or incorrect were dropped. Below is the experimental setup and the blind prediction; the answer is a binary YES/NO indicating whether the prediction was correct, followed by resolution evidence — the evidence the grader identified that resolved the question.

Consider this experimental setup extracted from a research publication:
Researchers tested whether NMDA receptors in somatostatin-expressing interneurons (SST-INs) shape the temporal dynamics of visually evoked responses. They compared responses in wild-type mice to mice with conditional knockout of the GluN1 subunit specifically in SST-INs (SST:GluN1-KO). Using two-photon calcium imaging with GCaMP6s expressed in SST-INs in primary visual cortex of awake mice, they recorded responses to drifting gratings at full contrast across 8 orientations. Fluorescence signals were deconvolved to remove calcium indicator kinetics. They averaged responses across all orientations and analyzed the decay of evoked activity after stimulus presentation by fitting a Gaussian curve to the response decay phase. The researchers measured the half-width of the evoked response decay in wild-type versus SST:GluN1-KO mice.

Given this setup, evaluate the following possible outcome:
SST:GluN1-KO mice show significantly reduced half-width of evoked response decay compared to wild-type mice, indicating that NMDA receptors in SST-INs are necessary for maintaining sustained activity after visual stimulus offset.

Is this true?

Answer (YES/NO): YES